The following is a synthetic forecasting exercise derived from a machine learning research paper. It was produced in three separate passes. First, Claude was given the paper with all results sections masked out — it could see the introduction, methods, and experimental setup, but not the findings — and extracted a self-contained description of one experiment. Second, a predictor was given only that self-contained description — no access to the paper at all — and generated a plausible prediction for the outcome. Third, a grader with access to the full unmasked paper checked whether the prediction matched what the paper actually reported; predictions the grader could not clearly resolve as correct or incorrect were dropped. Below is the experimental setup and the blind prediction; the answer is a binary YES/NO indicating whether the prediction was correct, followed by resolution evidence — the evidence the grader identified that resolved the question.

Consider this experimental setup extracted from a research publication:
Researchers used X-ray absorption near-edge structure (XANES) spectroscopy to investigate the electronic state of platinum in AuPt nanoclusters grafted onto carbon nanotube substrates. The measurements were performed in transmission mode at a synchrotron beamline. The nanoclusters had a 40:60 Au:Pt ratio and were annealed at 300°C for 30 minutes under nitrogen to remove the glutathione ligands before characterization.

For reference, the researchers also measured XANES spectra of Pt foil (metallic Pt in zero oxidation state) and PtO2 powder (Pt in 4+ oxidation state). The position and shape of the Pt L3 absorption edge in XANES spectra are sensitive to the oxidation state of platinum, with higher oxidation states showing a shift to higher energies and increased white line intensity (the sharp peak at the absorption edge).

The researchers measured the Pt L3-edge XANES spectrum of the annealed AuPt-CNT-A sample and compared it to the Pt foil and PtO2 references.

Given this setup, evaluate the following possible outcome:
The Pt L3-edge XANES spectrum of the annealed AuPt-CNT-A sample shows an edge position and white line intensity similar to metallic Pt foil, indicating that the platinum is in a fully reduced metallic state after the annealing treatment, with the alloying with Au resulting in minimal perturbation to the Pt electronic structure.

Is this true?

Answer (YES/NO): NO